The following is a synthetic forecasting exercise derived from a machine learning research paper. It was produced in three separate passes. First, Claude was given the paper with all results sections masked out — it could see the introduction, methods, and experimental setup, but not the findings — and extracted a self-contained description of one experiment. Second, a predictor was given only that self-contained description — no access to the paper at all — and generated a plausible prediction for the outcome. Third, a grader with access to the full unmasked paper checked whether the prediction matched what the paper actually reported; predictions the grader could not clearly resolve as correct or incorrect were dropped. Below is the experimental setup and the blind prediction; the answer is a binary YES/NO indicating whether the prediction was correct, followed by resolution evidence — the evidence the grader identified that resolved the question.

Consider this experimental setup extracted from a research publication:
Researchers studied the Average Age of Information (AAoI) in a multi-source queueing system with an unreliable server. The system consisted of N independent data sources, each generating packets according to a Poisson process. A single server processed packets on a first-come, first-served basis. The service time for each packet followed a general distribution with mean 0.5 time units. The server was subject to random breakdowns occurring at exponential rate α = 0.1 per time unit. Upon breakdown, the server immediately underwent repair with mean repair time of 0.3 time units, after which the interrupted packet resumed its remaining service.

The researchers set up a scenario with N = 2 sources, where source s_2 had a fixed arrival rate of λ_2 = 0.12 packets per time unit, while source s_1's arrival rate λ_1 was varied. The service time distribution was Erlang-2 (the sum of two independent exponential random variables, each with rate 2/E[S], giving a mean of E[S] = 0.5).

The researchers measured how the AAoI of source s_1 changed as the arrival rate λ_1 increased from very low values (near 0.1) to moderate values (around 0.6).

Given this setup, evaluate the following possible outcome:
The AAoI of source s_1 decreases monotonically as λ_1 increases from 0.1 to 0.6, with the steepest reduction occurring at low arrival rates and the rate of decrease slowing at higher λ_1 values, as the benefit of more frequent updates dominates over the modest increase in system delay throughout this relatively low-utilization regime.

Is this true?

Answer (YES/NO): NO